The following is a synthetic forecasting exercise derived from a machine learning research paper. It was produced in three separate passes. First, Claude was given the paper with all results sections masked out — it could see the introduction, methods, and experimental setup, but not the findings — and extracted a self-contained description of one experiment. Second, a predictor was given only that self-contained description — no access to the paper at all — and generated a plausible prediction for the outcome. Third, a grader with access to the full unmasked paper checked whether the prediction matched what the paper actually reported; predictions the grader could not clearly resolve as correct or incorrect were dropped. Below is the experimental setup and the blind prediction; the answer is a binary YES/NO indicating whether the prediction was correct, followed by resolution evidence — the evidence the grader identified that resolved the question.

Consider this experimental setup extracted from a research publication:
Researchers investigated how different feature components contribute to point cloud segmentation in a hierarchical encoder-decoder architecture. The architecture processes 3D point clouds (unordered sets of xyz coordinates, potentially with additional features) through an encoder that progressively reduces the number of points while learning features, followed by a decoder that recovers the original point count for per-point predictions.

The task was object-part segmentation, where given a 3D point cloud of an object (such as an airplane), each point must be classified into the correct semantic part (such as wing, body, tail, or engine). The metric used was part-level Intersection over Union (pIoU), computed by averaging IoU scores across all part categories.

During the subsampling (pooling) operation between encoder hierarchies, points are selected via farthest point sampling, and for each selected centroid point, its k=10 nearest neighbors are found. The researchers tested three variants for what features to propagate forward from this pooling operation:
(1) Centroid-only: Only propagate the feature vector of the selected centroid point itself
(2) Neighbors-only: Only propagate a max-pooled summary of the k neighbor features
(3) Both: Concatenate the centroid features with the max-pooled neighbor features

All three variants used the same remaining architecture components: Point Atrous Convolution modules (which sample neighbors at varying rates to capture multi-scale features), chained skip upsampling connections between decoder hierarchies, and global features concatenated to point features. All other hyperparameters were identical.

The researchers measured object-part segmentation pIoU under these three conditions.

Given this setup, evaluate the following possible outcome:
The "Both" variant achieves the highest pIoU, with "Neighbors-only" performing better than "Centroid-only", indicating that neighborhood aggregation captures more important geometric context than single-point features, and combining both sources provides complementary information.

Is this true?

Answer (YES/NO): NO